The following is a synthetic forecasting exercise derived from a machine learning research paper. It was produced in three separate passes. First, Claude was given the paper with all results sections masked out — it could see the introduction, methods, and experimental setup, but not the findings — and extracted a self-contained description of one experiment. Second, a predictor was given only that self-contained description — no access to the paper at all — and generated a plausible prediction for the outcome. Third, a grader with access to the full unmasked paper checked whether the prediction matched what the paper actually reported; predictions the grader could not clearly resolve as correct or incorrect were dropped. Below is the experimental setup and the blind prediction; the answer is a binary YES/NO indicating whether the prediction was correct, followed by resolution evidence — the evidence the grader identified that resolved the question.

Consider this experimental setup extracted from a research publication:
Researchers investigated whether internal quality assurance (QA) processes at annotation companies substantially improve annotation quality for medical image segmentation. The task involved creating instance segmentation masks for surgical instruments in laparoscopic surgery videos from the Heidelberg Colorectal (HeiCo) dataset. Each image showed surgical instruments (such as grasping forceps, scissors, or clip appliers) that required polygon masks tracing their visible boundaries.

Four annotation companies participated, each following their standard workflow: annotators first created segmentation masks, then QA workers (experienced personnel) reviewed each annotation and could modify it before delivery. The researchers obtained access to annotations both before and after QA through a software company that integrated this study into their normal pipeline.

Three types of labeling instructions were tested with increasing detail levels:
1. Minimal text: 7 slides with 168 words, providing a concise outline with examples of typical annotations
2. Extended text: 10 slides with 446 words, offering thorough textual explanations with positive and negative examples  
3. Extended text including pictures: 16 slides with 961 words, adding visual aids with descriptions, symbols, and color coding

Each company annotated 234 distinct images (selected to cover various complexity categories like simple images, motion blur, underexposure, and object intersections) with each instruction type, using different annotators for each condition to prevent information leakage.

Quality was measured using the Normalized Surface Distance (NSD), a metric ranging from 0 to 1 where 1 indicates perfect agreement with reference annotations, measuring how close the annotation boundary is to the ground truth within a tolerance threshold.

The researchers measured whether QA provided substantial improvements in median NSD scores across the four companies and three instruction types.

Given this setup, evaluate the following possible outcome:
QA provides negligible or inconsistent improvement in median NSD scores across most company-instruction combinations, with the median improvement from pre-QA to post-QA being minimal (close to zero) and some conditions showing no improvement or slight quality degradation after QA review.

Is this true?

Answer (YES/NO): YES